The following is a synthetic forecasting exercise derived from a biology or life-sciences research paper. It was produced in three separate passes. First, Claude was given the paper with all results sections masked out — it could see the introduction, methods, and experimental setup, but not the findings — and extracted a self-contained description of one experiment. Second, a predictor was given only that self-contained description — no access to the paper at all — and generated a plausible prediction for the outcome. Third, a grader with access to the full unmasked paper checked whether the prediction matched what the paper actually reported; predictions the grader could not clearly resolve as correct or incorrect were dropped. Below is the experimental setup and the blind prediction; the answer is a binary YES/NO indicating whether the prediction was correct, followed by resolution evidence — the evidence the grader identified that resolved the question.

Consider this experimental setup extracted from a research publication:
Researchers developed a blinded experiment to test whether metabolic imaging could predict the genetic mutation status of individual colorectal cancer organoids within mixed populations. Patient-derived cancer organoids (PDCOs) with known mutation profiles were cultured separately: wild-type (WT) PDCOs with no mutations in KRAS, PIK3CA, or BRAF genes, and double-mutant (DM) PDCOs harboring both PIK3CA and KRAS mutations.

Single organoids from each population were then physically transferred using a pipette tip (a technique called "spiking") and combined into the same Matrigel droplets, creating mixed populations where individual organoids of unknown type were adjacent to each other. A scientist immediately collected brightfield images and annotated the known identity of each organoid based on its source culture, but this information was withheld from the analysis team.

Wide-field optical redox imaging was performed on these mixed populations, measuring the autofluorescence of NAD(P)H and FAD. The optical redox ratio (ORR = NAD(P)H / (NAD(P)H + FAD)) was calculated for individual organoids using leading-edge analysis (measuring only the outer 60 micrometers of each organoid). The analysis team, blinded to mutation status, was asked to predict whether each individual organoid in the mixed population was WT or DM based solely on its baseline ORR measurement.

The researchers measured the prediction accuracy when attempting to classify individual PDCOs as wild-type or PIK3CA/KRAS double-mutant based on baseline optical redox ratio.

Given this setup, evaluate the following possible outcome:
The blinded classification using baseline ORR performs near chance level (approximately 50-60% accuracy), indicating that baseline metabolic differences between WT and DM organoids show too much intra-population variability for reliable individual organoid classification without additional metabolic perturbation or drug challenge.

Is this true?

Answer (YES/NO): NO